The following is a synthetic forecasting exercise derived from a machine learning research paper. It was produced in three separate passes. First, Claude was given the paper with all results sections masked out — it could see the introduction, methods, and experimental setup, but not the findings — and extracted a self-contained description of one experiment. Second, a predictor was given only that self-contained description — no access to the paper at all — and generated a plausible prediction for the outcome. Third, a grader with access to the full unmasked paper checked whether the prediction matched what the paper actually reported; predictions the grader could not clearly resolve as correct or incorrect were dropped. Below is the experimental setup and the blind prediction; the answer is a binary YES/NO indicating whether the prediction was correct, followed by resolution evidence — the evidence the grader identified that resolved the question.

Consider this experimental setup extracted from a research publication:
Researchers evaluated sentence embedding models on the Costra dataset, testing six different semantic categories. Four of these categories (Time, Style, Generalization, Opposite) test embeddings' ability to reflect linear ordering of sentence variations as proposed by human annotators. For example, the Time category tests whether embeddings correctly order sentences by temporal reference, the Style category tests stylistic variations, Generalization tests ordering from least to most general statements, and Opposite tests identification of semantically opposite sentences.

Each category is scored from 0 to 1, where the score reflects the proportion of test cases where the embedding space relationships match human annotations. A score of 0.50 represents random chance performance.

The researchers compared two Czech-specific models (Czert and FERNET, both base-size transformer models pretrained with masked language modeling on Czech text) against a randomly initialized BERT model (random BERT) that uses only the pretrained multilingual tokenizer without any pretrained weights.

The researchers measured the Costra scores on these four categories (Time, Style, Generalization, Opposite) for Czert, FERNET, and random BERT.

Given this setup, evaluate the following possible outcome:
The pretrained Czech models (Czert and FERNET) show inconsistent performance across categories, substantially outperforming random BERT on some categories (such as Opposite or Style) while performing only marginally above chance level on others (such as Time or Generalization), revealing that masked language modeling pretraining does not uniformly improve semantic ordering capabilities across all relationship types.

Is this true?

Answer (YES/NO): NO